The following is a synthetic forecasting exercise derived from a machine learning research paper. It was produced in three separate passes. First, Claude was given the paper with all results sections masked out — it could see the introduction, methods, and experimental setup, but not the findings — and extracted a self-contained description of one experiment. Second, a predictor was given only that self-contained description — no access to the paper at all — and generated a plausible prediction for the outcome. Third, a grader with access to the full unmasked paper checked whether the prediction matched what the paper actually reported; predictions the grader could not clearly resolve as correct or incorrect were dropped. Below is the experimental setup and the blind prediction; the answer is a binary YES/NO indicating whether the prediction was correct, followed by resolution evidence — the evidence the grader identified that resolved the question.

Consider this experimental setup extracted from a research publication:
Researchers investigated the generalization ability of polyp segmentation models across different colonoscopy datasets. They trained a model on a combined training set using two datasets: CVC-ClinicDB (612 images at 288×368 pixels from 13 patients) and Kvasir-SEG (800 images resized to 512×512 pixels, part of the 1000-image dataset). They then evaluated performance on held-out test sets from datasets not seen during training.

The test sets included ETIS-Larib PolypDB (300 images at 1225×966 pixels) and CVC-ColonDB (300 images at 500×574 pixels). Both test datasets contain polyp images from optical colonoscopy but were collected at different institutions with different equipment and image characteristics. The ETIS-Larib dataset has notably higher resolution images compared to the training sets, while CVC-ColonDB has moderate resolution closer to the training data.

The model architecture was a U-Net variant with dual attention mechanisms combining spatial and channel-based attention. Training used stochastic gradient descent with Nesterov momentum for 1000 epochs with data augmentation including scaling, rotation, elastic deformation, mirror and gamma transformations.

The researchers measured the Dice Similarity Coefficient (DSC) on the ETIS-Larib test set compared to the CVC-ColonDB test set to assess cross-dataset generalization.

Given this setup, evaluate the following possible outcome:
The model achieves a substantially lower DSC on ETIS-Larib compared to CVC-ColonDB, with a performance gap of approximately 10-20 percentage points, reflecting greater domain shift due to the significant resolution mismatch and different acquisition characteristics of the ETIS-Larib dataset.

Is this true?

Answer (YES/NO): NO